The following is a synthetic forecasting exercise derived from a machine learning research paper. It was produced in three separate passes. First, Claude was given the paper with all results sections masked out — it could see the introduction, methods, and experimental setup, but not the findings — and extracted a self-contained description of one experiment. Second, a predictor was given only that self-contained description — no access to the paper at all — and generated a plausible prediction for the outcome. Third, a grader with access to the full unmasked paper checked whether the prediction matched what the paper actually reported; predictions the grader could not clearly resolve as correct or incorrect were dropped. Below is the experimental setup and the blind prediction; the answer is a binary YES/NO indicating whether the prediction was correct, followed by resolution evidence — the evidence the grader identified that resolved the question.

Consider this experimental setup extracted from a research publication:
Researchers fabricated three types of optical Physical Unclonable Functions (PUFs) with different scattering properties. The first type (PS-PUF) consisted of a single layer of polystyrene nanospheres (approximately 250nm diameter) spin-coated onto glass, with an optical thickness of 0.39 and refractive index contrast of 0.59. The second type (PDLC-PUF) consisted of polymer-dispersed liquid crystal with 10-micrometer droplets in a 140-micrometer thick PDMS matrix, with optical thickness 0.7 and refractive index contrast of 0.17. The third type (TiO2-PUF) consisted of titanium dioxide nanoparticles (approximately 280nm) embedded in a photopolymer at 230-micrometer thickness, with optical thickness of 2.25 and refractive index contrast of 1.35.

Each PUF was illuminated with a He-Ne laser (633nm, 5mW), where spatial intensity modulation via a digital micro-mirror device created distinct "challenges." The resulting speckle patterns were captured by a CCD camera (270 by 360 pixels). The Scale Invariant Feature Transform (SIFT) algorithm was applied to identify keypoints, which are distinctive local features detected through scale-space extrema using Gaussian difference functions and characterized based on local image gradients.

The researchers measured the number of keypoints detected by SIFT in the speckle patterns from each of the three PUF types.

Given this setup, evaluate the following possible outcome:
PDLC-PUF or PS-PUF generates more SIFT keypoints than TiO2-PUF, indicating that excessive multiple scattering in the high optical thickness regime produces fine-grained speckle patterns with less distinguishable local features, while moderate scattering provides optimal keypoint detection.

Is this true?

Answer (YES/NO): YES